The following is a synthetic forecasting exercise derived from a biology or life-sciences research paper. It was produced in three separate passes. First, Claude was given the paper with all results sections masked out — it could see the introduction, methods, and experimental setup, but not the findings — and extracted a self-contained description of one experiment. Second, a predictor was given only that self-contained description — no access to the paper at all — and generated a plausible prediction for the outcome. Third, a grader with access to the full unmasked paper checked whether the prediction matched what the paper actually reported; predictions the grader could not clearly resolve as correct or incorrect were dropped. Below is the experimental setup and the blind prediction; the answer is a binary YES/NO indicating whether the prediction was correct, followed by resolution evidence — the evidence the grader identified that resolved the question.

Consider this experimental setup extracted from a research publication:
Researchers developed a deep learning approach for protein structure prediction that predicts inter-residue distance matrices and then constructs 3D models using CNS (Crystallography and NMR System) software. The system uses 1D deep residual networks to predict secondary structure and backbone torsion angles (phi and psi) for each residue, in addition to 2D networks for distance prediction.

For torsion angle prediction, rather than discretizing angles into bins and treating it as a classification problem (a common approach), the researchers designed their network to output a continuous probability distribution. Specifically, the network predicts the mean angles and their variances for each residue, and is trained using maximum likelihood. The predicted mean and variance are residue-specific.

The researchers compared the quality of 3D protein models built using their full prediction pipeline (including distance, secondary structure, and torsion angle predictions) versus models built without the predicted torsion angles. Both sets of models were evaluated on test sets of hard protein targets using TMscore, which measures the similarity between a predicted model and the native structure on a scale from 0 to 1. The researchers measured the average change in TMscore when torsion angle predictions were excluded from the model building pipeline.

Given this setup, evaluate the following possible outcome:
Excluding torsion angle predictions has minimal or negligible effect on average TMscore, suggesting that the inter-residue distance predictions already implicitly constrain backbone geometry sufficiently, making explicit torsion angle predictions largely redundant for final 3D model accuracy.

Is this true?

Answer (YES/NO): YES